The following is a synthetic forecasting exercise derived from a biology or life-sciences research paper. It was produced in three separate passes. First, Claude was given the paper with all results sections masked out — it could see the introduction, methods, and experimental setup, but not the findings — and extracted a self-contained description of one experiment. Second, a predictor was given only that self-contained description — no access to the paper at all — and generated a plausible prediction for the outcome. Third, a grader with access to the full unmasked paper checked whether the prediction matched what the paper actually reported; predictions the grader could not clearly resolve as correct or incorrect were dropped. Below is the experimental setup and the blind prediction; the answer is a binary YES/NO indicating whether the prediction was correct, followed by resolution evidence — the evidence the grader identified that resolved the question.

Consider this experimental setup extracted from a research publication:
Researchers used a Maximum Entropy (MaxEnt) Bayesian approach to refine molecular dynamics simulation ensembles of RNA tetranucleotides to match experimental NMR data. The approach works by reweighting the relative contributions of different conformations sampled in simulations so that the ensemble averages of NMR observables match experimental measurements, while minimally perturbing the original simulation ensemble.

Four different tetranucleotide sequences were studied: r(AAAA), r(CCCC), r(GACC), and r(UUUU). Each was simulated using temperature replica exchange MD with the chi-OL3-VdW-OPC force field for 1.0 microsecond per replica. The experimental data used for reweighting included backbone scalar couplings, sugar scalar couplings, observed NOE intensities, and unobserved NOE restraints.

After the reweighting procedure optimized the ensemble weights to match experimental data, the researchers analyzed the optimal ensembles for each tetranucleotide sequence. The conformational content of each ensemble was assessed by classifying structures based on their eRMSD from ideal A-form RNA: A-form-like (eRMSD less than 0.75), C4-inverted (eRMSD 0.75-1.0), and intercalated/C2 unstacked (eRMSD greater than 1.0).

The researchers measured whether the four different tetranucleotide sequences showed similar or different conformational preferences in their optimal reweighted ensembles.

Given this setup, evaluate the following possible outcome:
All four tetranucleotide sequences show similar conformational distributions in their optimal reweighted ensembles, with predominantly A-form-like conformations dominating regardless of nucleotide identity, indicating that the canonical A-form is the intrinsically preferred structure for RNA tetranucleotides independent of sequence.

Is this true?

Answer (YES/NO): NO